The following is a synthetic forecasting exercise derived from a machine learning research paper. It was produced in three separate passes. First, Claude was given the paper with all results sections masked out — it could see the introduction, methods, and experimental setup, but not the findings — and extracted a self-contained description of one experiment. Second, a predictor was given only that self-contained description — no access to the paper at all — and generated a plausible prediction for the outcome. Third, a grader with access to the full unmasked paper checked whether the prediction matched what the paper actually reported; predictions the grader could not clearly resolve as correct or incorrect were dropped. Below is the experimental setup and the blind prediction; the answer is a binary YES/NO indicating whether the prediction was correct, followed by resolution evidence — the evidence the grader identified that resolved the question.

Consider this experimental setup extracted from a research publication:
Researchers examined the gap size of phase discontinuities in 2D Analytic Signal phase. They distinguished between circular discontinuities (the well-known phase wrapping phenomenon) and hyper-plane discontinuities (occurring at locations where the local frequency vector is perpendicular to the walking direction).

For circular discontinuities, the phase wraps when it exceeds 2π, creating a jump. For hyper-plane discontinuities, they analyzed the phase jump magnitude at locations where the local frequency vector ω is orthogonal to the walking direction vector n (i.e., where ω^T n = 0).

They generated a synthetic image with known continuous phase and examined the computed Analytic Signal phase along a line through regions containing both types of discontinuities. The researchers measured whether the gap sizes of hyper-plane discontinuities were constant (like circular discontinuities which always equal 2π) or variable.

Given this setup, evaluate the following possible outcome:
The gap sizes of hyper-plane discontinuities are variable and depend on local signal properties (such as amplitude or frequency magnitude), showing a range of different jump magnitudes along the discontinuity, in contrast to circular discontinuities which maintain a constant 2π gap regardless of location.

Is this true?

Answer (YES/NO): NO